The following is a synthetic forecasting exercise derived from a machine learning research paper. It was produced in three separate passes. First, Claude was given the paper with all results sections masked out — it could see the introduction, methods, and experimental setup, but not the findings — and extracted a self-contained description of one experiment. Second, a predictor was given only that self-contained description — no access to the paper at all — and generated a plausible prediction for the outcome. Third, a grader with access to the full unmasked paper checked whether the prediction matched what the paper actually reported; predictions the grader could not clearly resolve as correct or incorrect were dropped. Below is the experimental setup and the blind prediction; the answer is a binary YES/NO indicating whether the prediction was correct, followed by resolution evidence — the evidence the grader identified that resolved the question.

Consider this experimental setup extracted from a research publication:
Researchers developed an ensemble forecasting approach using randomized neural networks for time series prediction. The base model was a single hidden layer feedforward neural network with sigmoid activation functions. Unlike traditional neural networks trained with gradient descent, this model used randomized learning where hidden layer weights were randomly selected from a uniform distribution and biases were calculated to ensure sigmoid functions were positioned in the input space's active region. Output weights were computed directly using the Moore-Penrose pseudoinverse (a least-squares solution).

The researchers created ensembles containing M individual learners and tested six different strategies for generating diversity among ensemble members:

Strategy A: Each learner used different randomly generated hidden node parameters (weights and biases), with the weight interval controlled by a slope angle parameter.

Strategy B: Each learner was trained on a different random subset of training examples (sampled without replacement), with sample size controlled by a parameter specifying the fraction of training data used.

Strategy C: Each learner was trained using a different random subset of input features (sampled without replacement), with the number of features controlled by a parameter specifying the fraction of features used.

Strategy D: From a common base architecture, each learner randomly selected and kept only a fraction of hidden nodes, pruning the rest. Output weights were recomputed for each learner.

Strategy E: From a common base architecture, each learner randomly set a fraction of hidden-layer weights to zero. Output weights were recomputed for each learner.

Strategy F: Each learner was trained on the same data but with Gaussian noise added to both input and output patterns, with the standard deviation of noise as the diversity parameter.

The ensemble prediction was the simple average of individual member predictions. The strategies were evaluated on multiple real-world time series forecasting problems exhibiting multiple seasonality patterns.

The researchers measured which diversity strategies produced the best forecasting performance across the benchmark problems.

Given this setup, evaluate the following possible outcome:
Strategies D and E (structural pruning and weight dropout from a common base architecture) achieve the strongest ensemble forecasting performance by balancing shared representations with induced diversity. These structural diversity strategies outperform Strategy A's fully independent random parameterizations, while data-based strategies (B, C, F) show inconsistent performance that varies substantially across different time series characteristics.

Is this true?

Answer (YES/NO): NO